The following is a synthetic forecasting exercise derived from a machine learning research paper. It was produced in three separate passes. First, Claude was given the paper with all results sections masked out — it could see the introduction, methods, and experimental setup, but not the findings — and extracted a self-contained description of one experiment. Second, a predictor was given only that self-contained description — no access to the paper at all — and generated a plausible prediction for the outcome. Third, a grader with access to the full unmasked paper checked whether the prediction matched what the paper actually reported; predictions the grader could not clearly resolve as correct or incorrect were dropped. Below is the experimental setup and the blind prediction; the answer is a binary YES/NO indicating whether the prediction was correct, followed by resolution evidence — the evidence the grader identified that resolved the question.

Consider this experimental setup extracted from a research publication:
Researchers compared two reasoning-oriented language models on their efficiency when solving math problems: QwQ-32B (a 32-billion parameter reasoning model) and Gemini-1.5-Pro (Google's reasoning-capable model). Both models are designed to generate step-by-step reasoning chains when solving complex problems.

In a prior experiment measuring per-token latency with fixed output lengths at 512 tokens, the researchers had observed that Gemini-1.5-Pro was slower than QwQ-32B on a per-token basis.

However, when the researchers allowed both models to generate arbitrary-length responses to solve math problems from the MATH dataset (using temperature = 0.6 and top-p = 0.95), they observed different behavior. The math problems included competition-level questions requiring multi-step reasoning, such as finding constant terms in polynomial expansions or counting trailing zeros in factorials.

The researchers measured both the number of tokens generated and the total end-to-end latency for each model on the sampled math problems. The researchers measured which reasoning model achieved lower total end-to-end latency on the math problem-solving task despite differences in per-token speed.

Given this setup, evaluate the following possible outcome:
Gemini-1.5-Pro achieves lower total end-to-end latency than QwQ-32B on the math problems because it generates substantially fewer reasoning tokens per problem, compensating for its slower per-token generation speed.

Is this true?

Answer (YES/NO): YES